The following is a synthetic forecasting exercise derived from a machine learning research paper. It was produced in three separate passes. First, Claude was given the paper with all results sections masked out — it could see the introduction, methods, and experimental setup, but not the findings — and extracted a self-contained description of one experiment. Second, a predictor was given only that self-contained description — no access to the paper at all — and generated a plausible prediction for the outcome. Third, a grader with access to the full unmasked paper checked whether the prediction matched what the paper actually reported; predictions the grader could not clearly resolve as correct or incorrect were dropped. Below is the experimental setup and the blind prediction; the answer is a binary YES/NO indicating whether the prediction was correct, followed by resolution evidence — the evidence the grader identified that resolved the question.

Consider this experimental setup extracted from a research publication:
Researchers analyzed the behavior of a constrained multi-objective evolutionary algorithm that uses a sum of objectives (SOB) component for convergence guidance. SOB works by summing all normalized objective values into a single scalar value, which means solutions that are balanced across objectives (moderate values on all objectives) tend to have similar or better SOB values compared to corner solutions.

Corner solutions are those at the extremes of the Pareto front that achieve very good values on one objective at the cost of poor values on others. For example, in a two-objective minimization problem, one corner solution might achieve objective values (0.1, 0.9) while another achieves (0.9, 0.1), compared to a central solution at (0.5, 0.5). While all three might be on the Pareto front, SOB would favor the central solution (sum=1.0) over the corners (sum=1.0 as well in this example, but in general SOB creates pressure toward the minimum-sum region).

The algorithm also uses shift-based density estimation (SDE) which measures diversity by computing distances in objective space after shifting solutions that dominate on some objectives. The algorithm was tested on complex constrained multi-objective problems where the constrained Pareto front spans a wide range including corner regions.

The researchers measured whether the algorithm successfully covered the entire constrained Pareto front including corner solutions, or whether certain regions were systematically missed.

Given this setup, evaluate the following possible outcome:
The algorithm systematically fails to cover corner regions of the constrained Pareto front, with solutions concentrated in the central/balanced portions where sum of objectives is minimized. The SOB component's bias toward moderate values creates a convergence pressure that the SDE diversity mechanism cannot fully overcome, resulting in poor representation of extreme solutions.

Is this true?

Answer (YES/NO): NO